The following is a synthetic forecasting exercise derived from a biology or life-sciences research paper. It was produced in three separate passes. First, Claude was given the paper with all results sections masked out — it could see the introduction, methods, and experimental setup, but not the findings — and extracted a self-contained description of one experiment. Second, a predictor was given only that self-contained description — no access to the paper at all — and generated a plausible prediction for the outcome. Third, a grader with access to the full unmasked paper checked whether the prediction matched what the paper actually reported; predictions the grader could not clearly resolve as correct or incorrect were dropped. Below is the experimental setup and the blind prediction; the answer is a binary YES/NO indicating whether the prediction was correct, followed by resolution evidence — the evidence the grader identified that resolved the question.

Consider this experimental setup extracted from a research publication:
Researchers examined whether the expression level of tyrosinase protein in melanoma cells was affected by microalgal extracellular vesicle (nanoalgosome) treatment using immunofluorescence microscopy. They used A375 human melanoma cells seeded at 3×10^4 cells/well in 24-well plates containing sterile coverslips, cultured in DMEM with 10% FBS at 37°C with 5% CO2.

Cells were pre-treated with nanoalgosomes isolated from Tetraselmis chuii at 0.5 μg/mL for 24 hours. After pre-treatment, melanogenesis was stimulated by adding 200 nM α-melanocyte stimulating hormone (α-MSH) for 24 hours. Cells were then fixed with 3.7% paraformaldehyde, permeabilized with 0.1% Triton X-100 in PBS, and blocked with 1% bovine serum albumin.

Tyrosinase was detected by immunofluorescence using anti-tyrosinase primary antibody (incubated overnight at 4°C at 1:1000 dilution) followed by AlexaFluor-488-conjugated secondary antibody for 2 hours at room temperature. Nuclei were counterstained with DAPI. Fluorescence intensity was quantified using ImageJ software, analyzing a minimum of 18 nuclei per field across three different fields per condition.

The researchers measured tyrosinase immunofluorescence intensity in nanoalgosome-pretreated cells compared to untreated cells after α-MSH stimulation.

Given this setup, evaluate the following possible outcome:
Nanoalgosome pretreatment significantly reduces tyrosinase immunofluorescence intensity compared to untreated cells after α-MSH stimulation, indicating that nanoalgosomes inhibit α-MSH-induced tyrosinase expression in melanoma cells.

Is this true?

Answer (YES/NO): YES